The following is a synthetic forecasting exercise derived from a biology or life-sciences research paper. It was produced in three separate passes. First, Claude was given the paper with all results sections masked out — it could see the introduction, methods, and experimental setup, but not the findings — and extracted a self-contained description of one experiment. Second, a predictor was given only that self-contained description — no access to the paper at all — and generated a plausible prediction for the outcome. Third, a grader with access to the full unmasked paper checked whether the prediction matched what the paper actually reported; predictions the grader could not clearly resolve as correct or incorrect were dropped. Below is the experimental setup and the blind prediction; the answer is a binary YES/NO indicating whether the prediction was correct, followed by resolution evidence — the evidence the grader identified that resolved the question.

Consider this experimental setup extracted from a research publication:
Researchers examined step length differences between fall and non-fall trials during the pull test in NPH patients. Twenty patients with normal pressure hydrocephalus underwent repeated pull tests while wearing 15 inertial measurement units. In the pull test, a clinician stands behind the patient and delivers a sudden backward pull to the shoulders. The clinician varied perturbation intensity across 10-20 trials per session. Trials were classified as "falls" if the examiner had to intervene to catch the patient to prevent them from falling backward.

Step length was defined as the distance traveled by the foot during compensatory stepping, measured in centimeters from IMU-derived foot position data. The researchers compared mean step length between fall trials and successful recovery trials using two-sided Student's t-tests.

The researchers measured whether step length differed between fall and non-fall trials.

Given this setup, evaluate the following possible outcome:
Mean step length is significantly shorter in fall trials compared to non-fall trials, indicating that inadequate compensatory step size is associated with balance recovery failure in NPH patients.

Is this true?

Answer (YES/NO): YES